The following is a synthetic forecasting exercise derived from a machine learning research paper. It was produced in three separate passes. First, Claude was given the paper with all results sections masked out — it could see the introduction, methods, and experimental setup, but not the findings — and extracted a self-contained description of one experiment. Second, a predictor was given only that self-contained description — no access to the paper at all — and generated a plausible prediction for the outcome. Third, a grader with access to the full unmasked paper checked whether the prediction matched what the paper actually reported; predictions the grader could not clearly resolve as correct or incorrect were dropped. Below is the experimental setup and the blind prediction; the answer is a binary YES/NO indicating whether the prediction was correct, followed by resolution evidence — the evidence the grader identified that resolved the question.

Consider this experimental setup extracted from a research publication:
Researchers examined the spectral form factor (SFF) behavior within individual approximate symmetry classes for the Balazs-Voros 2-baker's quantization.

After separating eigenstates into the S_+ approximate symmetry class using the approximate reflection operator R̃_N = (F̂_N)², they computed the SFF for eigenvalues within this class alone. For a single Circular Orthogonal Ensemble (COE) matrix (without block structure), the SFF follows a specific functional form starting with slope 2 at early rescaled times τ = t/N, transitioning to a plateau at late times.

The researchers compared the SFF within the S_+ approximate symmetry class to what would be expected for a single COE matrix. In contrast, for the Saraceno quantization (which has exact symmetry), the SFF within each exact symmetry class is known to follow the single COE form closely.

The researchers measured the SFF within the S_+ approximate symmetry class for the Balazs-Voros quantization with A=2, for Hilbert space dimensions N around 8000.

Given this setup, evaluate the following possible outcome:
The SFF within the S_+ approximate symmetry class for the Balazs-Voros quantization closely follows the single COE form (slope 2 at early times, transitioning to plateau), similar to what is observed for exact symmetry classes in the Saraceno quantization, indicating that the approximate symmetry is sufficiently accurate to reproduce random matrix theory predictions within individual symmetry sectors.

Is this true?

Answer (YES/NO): NO